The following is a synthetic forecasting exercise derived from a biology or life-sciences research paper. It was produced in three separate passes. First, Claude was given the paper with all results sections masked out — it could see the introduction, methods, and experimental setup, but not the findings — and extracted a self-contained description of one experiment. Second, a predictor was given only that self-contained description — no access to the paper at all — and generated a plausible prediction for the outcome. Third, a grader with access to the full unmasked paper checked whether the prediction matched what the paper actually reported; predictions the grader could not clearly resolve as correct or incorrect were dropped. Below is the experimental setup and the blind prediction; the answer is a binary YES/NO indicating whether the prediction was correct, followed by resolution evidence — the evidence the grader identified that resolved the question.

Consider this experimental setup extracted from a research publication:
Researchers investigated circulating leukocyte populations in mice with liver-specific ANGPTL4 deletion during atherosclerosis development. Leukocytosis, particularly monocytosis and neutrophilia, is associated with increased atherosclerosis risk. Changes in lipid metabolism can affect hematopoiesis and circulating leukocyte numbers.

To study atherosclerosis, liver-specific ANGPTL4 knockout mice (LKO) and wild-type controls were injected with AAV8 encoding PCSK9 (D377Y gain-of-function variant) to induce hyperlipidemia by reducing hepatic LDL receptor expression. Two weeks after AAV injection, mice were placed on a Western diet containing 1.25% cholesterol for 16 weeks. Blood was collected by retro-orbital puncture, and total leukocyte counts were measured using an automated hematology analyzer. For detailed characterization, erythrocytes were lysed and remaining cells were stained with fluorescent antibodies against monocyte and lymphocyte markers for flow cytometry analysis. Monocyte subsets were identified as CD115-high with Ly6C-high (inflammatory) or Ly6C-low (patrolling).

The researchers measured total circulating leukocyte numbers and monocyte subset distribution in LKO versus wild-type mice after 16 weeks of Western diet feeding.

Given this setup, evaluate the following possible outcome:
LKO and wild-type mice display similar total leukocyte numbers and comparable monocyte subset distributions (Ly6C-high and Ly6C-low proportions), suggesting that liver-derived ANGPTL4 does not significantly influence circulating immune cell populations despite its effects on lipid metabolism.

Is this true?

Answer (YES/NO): YES